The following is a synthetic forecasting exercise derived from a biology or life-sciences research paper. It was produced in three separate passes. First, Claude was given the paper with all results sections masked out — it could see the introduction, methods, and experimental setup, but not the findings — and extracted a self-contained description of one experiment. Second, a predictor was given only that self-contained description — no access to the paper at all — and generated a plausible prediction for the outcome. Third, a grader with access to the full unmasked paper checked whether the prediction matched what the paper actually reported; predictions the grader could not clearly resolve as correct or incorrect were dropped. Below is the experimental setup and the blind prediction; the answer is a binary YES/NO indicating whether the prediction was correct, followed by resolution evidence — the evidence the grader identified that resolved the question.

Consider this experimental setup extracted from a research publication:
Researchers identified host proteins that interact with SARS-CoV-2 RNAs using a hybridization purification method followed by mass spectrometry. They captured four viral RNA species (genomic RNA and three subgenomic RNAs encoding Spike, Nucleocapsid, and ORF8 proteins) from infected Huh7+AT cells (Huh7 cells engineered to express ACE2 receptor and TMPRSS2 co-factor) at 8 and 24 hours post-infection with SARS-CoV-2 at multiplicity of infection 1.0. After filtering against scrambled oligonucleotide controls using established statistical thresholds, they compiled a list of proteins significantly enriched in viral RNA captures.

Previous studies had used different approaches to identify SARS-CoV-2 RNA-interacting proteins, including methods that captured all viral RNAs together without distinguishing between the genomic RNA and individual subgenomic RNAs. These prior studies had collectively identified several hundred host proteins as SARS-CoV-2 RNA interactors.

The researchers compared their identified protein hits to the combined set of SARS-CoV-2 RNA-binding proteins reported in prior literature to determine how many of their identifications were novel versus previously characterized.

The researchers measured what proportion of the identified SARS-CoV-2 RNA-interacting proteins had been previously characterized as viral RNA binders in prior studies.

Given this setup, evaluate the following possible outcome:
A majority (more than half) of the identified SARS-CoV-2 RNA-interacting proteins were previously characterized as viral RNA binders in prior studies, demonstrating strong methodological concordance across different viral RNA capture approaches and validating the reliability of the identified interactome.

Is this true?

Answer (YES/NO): NO